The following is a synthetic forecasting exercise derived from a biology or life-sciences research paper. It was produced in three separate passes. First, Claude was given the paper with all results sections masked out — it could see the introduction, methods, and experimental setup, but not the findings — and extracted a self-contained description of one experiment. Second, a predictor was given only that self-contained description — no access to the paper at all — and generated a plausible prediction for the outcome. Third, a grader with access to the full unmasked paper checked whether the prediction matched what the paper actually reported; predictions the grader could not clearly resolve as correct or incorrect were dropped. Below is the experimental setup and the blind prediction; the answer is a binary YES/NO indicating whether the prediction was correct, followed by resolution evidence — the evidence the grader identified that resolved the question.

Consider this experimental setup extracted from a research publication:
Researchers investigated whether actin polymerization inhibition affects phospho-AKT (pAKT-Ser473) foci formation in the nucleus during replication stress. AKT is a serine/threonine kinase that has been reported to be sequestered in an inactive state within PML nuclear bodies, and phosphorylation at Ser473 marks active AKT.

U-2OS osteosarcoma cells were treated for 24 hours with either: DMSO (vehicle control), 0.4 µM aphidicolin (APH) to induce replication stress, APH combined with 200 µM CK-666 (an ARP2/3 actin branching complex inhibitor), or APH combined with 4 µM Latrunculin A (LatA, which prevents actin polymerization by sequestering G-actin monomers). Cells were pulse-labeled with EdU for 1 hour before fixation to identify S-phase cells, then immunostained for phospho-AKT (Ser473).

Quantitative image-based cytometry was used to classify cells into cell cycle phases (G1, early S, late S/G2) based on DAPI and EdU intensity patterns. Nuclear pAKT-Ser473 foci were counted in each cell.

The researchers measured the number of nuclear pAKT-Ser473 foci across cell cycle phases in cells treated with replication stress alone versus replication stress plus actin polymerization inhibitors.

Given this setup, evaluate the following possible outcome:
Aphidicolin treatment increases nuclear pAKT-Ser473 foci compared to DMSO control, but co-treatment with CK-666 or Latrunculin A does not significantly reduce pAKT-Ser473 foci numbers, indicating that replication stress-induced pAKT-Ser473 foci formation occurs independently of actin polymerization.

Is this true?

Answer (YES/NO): NO